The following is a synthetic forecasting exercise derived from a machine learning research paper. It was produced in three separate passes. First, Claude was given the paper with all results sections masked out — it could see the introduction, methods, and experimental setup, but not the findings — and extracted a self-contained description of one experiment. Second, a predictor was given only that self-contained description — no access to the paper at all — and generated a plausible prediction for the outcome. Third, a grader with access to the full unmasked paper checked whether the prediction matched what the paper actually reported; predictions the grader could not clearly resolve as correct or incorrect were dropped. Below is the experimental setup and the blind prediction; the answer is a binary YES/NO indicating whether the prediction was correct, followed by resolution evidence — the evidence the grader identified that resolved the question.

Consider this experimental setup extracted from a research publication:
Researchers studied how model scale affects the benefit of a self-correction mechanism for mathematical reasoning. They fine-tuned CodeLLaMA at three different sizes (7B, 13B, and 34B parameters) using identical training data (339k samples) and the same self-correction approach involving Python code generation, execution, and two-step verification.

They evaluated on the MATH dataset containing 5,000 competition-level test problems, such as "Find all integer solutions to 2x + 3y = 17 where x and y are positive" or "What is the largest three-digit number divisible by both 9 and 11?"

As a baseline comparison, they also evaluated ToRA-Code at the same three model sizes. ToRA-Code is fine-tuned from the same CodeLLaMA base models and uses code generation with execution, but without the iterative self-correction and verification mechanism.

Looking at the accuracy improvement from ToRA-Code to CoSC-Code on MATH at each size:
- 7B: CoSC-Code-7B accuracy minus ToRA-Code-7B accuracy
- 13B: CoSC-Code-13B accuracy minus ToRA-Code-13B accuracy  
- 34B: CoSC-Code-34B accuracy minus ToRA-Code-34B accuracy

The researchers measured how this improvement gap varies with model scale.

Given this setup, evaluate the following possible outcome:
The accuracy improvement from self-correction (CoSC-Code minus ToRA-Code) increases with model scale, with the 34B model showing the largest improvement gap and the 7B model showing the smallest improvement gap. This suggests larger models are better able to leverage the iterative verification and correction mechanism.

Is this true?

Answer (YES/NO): NO